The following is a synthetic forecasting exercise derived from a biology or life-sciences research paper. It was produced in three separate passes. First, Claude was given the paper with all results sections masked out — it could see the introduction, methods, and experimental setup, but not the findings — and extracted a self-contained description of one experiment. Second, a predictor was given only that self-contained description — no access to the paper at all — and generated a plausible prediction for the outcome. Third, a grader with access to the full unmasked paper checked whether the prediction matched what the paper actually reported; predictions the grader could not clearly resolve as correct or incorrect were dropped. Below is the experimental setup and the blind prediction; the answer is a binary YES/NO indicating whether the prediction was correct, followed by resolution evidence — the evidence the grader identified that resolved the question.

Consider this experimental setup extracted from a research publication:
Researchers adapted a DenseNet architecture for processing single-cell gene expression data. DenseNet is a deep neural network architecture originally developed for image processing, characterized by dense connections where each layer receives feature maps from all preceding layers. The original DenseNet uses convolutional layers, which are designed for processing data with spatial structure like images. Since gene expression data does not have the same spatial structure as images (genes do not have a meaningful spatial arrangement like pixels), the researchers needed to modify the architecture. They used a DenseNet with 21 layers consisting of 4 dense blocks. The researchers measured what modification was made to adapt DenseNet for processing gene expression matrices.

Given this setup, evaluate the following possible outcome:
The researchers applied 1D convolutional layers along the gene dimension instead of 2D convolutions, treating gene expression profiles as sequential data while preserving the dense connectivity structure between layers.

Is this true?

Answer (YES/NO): NO